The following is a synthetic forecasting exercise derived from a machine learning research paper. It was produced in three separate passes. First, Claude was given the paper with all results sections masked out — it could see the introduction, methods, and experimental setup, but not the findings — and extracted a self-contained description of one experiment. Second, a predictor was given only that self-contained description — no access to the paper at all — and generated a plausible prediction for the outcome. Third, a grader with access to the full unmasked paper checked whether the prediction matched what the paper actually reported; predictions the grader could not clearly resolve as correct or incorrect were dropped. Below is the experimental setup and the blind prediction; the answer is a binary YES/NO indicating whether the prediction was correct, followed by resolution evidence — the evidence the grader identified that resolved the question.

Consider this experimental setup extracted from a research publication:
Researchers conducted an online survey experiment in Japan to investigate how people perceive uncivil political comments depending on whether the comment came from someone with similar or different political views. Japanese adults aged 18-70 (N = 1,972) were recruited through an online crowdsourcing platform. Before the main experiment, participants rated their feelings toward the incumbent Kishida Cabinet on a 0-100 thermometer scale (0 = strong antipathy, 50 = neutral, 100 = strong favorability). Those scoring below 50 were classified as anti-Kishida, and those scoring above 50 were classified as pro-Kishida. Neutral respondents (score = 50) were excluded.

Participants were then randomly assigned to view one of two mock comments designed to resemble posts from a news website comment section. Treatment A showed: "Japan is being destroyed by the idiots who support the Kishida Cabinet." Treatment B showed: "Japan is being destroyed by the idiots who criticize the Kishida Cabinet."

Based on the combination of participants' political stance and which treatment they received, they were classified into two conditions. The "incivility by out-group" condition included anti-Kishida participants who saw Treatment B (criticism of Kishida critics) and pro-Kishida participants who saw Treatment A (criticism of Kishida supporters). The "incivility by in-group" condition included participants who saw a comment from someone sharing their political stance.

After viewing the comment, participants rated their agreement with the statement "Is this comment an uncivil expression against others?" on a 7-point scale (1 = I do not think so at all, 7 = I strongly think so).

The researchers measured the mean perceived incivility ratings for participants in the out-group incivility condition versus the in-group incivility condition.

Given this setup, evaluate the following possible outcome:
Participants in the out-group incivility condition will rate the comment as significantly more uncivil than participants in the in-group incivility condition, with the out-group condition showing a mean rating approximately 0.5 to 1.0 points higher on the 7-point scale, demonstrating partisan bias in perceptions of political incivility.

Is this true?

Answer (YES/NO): NO